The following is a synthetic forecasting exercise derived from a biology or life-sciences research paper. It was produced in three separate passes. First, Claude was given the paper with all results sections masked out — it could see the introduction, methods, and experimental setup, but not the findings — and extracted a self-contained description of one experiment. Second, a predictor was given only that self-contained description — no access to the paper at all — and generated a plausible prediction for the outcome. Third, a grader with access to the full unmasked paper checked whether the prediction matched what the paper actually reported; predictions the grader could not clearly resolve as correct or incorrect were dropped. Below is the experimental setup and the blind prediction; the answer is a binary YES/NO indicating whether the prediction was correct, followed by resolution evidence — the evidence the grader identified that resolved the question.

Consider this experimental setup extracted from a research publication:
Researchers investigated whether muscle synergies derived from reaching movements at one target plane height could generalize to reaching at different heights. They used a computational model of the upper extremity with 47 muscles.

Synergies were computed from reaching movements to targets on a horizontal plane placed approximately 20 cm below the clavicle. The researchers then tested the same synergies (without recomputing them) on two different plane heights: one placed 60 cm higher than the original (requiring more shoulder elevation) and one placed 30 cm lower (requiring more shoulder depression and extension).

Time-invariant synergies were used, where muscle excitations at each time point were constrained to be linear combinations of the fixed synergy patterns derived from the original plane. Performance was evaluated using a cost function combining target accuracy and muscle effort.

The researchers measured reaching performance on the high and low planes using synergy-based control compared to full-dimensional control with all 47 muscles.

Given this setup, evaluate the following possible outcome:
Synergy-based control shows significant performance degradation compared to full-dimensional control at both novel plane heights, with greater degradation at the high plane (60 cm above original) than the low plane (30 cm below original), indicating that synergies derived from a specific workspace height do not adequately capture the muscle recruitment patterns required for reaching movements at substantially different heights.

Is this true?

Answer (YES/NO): NO